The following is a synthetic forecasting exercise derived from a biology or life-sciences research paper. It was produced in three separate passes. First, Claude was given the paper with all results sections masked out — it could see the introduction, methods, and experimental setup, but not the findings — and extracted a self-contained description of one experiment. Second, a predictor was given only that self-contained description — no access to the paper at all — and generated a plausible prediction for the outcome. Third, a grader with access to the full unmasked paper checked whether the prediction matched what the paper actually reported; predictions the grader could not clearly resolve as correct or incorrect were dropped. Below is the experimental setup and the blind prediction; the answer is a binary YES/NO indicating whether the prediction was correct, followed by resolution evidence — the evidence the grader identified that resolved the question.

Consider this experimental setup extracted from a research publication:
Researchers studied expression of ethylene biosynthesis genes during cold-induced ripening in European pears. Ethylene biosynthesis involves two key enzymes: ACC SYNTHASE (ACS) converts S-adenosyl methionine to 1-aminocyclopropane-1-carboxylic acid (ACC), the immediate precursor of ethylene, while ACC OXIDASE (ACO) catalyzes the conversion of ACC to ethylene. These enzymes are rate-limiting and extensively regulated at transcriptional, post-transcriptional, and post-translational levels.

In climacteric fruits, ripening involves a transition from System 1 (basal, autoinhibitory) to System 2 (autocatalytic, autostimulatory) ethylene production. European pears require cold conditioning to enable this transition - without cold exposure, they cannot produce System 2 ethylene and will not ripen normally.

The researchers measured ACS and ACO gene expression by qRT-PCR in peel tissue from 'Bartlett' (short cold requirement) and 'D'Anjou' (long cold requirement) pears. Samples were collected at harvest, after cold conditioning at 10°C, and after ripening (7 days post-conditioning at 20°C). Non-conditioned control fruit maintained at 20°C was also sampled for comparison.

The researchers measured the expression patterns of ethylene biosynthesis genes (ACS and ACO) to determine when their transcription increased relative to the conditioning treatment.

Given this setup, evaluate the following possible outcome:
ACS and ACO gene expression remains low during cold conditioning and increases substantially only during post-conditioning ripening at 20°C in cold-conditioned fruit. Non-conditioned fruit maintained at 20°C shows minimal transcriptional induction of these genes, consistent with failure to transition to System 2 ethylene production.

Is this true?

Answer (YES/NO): NO